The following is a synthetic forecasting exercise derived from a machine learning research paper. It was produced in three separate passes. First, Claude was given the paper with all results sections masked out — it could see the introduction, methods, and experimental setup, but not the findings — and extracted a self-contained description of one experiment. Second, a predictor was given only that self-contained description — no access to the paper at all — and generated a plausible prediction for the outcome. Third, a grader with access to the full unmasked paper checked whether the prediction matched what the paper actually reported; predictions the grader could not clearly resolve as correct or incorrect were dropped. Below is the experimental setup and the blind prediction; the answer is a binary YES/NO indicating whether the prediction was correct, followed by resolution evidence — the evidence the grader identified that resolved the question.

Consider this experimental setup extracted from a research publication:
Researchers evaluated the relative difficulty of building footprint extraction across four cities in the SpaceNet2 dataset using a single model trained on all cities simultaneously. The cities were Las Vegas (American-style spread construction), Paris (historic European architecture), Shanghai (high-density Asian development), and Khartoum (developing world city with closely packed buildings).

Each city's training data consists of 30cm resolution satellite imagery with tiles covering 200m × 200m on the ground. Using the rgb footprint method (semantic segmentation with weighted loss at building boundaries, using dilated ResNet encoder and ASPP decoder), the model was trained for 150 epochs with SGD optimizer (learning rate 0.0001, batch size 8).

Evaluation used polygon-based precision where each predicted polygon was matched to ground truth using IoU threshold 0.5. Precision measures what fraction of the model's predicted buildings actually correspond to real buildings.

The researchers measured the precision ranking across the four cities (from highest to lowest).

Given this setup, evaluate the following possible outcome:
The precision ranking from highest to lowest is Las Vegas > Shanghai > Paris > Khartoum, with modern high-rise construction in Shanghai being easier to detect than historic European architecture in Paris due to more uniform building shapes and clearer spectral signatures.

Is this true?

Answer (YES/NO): NO